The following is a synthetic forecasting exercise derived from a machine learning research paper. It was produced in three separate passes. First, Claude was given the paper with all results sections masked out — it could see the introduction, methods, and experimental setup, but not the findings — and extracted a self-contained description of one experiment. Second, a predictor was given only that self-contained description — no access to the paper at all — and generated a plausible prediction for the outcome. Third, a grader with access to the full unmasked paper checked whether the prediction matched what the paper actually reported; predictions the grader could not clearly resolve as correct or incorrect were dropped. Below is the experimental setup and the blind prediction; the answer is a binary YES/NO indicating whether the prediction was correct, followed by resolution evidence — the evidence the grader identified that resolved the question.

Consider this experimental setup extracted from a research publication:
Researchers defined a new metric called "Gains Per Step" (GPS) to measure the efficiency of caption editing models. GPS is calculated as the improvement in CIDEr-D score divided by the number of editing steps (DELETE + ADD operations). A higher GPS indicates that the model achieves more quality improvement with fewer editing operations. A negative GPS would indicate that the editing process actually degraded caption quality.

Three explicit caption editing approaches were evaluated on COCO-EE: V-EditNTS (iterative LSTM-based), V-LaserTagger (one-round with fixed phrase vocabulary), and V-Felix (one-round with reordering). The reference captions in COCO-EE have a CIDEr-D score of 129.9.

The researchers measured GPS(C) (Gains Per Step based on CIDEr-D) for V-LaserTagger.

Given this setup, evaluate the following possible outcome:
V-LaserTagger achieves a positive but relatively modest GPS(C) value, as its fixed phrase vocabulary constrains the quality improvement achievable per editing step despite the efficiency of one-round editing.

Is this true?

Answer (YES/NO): NO